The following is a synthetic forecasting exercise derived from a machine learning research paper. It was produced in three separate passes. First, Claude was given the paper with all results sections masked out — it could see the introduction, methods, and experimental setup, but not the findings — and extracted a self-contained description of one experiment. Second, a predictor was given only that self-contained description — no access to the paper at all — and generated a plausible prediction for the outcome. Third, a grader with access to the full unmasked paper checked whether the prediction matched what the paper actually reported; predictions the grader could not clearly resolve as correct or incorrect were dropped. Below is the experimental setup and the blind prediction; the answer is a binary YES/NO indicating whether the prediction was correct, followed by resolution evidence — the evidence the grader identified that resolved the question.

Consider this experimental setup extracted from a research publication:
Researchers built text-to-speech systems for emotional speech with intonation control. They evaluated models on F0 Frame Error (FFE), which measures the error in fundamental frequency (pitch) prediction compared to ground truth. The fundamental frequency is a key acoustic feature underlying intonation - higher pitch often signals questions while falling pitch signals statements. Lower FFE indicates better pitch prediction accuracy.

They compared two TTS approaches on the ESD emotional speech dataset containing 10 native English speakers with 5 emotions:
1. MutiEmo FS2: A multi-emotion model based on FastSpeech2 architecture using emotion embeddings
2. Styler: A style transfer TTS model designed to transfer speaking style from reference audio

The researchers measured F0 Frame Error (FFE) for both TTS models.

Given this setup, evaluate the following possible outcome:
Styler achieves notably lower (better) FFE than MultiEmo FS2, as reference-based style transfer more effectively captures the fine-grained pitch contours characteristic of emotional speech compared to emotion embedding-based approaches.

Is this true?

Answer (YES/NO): NO